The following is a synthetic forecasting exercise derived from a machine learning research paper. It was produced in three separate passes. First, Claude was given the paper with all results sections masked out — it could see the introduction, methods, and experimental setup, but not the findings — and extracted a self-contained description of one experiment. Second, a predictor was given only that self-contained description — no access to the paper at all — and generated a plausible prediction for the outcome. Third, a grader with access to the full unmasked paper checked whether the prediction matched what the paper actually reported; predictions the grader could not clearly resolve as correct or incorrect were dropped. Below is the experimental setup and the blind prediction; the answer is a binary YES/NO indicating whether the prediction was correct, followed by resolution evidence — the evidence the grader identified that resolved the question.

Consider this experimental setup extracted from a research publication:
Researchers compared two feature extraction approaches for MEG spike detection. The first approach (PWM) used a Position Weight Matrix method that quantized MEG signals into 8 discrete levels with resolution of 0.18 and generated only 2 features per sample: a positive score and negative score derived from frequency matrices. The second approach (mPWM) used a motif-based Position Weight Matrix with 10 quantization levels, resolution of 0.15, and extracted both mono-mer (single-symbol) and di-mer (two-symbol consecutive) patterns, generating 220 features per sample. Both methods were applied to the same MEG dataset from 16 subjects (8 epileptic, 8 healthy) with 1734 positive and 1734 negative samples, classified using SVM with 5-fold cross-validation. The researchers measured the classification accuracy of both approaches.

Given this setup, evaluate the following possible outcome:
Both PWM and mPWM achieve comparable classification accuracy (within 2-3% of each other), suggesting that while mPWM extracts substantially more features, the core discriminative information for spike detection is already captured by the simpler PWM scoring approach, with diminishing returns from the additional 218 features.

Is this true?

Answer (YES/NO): NO